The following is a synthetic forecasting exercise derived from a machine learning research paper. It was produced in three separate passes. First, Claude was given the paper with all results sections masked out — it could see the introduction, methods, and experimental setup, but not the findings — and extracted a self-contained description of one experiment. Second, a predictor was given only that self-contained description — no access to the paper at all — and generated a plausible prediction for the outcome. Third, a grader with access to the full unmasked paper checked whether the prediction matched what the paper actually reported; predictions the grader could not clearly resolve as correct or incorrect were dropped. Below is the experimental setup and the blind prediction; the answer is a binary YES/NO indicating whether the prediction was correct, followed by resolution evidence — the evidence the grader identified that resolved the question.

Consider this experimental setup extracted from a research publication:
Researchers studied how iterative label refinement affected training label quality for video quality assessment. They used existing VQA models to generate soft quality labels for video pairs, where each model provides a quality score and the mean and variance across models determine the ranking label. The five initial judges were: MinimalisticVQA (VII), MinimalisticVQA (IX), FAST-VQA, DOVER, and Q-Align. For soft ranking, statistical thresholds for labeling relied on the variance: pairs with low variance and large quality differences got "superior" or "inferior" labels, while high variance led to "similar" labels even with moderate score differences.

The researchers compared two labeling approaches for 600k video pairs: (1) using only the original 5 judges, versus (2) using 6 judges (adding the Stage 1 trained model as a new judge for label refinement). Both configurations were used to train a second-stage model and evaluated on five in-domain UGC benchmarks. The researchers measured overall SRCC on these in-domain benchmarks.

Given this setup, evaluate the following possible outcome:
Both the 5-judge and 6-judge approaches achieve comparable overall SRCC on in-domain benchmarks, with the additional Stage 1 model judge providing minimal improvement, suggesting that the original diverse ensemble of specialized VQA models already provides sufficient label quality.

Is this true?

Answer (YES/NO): NO